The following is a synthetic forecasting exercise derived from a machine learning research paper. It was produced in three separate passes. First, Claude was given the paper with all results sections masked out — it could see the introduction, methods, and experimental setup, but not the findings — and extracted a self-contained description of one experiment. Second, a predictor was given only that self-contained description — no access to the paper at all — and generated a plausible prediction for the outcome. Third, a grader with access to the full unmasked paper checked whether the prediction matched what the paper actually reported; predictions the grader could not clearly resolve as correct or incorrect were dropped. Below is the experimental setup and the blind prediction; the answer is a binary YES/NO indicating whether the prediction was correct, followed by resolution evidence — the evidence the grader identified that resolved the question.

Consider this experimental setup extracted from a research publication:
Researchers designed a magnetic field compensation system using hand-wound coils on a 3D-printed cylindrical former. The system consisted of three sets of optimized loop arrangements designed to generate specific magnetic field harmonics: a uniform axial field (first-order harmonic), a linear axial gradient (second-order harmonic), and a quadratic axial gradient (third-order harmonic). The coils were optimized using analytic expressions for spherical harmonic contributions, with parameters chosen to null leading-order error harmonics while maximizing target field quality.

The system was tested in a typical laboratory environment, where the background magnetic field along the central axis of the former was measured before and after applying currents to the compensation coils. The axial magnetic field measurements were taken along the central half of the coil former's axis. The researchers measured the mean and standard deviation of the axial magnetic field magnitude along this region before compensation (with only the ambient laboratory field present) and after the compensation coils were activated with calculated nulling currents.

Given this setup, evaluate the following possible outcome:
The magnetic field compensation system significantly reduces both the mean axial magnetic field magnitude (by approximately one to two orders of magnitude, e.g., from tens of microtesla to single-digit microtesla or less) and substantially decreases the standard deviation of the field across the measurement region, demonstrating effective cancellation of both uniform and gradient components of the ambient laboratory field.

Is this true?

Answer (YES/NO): YES